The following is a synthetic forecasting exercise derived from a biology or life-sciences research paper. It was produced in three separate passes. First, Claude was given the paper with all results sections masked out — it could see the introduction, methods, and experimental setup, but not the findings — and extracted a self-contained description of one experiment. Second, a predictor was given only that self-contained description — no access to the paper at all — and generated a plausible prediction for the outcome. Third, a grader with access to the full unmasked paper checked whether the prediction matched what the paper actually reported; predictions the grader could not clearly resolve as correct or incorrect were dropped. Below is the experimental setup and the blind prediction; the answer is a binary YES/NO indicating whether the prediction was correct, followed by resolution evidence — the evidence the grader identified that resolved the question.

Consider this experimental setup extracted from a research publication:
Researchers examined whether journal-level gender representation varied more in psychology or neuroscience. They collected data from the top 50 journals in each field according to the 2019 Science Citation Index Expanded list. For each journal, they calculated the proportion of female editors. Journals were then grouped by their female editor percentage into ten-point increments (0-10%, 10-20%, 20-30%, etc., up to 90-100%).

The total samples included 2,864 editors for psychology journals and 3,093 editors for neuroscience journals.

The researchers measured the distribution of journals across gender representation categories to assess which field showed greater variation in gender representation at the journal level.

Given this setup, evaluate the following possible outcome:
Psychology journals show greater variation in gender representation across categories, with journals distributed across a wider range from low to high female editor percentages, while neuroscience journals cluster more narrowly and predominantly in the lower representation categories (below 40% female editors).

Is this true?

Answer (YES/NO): YES